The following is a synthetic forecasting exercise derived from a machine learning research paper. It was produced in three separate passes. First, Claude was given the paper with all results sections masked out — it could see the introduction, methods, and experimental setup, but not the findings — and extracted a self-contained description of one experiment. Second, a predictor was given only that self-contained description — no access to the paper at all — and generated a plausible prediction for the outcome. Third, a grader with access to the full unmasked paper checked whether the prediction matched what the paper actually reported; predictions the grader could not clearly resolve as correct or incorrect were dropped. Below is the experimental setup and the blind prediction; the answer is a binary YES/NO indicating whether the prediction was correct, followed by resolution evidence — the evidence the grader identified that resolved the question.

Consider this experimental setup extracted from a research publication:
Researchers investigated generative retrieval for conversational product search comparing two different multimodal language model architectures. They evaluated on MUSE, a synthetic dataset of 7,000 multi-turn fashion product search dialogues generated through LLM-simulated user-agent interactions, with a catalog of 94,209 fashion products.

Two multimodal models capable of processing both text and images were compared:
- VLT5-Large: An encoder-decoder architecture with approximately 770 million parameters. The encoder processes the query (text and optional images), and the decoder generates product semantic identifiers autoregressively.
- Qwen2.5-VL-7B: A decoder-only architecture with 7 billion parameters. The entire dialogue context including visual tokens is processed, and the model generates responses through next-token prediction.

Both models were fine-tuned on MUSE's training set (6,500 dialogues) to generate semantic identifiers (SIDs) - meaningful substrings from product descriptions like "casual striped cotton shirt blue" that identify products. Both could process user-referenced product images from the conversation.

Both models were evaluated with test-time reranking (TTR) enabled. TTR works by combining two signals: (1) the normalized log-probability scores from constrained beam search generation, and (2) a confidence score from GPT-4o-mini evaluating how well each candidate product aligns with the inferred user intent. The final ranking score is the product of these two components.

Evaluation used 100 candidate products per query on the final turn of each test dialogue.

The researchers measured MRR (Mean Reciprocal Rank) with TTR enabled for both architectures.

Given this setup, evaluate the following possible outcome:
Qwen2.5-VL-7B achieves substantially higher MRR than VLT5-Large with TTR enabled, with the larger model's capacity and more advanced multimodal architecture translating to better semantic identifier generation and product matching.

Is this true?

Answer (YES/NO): NO